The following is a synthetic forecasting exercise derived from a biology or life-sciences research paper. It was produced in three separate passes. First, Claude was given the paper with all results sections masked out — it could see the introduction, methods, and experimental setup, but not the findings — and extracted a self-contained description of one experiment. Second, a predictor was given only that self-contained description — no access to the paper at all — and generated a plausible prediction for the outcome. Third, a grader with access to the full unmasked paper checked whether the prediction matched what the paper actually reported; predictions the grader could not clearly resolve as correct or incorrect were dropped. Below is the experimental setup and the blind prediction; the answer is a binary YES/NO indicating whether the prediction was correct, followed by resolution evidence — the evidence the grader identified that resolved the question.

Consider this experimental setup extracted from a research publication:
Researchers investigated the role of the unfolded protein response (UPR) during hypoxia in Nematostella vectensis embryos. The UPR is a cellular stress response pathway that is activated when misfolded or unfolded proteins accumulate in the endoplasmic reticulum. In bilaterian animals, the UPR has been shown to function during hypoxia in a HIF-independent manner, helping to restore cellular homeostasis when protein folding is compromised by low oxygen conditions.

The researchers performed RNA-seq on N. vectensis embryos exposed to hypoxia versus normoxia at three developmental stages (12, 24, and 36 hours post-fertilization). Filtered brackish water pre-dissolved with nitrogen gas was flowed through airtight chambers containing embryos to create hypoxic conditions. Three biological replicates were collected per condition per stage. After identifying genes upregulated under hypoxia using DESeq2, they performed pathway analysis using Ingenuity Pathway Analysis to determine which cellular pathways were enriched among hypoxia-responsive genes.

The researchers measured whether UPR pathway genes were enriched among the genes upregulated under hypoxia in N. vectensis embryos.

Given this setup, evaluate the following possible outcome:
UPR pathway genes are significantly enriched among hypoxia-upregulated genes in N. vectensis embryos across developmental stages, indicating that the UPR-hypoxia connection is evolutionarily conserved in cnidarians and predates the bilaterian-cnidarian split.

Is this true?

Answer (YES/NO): NO